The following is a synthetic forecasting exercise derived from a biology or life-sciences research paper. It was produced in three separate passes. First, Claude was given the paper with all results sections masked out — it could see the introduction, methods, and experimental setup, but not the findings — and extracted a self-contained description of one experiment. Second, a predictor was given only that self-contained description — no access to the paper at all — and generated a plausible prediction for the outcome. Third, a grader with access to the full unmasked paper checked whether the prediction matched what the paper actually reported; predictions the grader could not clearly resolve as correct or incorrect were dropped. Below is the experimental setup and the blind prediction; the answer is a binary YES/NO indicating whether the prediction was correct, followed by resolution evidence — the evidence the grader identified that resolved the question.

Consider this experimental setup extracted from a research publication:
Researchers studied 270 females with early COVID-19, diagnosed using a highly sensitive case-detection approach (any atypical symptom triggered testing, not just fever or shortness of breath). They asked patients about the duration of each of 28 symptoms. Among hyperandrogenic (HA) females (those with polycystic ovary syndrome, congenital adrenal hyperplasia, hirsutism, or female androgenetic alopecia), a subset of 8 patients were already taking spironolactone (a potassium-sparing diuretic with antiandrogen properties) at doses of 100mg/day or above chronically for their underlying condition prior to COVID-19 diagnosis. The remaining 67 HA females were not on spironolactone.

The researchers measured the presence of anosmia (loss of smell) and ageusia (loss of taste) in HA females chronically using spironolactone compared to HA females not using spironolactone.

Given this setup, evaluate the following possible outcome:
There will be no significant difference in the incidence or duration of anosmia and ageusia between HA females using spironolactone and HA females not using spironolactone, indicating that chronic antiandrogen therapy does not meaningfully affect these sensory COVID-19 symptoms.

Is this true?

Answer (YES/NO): NO